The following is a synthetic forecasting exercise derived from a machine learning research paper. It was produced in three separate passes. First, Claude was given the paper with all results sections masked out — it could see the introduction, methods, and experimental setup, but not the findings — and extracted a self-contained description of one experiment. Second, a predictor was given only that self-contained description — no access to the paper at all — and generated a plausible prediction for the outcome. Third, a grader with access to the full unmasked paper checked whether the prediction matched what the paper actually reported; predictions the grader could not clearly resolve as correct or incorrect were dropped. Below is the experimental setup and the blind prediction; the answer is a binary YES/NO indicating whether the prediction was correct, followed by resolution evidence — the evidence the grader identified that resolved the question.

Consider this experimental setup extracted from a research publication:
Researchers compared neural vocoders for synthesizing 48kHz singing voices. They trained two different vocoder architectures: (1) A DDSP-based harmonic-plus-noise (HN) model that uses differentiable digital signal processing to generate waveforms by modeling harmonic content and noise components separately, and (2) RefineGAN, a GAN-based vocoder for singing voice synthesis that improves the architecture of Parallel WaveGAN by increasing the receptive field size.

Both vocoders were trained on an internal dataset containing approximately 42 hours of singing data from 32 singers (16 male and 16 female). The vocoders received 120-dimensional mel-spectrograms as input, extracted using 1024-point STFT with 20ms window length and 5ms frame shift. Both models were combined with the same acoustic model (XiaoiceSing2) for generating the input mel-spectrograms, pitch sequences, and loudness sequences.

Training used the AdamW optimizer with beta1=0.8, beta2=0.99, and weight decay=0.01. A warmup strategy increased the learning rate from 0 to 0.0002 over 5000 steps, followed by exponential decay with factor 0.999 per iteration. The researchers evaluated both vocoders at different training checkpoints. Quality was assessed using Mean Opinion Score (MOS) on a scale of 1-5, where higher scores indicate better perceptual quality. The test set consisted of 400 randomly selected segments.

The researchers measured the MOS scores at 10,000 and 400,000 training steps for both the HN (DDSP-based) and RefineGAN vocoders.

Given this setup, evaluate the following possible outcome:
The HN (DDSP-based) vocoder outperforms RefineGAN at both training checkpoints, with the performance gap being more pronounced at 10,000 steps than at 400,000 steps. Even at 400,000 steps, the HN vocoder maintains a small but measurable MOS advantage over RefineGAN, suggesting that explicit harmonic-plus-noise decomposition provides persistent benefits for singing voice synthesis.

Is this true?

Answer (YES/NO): NO